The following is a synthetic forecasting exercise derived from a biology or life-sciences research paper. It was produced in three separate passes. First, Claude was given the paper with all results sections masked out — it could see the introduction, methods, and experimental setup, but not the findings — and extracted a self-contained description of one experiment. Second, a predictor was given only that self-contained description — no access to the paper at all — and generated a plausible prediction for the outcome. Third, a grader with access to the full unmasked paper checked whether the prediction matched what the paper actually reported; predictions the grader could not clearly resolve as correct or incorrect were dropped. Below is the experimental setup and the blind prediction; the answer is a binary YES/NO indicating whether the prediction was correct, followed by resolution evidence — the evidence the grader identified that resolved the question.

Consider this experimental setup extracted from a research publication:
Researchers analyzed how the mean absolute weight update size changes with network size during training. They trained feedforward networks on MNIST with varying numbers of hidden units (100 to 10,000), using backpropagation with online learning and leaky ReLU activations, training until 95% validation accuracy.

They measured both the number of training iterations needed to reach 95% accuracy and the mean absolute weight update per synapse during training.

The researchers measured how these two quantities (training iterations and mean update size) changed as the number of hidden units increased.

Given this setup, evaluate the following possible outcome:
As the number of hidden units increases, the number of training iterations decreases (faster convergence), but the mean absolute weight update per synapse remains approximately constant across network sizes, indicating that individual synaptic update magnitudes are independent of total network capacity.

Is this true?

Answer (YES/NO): NO